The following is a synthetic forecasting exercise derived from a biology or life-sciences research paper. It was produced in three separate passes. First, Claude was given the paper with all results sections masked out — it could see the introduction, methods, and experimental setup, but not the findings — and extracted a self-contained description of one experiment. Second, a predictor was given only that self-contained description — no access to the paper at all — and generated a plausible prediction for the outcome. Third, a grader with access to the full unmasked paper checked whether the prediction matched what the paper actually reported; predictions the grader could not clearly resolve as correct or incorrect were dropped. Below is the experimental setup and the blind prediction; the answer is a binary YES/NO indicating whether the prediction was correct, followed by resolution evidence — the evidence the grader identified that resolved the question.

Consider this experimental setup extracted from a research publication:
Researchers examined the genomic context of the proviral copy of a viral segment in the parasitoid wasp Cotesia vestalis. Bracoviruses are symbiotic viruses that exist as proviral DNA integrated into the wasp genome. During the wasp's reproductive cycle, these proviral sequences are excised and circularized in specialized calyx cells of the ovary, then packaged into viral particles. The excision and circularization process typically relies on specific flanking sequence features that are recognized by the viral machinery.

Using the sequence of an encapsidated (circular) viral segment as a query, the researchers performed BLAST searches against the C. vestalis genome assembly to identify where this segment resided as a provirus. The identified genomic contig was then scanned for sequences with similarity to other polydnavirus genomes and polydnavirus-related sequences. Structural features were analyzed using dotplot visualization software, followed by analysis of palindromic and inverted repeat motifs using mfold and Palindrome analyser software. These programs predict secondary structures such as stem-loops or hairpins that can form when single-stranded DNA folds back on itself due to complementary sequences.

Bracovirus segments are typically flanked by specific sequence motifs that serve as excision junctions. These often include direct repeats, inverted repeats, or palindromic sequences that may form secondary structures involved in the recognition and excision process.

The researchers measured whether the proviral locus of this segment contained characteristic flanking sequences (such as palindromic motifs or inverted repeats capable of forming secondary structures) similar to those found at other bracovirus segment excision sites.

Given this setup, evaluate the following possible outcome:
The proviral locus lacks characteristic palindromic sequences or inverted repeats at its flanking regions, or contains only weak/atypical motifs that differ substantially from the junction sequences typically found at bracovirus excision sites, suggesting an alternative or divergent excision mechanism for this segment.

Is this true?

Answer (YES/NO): NO